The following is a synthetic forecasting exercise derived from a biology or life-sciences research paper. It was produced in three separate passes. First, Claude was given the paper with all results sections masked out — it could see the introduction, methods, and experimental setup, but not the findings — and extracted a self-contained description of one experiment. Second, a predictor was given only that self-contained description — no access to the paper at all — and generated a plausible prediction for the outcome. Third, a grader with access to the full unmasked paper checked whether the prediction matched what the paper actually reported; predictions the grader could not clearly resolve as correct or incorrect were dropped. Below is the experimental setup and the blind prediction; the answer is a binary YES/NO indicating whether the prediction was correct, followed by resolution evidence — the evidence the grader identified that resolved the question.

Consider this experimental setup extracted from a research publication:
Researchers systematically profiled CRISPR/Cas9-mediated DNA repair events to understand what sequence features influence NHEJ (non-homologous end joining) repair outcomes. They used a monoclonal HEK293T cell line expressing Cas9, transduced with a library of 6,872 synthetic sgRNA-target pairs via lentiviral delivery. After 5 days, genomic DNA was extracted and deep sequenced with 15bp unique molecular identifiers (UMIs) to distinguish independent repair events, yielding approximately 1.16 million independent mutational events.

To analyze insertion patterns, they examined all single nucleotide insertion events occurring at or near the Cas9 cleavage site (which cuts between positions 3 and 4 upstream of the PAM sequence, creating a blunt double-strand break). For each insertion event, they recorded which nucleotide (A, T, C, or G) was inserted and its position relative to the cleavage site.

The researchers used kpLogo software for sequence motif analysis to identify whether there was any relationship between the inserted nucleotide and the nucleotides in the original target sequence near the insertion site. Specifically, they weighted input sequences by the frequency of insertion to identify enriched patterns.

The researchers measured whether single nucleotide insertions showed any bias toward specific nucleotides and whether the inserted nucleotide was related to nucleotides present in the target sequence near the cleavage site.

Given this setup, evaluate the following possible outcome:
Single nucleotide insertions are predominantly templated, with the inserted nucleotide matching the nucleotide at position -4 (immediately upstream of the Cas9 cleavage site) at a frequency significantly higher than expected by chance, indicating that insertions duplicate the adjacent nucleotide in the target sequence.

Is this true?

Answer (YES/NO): YES